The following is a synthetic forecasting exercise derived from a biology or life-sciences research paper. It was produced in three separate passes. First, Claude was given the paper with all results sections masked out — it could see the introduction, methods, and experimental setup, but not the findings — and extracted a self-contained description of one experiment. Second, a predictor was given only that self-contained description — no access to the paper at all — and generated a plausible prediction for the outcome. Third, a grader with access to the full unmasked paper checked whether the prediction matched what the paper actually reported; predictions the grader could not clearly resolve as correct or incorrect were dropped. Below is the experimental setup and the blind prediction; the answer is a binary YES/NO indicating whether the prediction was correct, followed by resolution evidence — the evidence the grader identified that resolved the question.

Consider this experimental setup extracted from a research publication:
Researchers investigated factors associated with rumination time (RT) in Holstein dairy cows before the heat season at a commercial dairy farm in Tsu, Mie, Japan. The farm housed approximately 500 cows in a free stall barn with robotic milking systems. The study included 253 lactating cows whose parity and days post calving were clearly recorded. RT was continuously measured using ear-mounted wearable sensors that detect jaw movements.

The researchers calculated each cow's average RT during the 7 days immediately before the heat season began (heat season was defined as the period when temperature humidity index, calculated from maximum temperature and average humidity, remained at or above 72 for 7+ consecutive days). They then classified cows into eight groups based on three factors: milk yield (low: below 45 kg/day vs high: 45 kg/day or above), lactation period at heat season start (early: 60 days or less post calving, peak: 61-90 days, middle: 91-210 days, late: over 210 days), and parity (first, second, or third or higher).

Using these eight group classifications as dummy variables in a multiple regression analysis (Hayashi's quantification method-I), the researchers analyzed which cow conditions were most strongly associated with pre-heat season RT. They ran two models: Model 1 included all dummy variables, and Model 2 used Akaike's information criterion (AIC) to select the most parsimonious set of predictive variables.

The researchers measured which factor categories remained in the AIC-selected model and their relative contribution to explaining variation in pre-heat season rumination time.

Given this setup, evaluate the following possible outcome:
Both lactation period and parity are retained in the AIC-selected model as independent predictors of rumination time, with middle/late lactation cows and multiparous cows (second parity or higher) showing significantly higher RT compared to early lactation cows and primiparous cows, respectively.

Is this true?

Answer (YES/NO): NO